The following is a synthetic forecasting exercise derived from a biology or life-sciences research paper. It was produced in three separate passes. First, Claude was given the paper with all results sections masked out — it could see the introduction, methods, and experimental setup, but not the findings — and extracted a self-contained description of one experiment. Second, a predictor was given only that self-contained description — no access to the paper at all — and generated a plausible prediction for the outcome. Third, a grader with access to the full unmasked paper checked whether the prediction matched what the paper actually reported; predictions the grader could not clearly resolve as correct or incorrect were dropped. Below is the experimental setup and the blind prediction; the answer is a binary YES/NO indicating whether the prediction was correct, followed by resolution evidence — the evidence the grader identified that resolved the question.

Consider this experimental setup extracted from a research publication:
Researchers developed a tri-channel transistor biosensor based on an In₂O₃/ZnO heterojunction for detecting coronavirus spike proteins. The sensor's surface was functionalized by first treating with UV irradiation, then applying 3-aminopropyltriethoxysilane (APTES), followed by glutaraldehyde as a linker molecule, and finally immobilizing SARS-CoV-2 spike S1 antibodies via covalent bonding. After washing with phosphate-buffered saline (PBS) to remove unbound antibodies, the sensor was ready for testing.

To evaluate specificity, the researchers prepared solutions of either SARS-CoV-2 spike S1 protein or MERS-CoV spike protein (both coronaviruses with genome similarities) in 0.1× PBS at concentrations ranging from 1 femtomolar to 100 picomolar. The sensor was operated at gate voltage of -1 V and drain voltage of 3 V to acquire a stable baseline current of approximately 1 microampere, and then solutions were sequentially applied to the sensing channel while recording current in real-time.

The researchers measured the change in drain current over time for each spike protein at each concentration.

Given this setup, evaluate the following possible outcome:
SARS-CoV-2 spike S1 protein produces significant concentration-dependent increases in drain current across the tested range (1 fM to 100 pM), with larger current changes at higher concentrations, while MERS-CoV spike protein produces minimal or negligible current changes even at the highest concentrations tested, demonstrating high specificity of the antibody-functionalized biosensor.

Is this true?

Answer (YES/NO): YES